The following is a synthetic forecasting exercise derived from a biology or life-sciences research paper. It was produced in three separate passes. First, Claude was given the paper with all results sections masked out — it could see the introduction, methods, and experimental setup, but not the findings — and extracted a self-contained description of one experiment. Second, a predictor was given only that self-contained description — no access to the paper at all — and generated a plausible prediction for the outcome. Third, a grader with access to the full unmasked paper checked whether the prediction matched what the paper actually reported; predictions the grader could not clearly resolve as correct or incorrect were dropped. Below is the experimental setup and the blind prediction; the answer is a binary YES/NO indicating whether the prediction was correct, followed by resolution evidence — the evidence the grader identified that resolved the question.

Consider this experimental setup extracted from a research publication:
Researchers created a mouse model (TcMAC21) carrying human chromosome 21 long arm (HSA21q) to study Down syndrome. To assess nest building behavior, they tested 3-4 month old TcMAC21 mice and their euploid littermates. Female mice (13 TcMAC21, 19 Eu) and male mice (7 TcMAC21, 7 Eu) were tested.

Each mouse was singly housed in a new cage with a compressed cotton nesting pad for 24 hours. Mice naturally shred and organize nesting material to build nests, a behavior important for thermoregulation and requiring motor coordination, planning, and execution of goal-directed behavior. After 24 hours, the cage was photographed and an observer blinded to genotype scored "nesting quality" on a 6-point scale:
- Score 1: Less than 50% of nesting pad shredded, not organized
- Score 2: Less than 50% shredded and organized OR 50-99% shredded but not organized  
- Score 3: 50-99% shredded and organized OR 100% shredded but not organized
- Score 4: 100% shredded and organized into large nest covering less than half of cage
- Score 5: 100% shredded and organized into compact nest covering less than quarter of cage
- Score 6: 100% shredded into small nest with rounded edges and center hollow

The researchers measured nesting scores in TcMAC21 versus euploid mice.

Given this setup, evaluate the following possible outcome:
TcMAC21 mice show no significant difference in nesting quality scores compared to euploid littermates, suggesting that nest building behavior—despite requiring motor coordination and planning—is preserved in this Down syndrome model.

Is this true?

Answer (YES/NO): YES